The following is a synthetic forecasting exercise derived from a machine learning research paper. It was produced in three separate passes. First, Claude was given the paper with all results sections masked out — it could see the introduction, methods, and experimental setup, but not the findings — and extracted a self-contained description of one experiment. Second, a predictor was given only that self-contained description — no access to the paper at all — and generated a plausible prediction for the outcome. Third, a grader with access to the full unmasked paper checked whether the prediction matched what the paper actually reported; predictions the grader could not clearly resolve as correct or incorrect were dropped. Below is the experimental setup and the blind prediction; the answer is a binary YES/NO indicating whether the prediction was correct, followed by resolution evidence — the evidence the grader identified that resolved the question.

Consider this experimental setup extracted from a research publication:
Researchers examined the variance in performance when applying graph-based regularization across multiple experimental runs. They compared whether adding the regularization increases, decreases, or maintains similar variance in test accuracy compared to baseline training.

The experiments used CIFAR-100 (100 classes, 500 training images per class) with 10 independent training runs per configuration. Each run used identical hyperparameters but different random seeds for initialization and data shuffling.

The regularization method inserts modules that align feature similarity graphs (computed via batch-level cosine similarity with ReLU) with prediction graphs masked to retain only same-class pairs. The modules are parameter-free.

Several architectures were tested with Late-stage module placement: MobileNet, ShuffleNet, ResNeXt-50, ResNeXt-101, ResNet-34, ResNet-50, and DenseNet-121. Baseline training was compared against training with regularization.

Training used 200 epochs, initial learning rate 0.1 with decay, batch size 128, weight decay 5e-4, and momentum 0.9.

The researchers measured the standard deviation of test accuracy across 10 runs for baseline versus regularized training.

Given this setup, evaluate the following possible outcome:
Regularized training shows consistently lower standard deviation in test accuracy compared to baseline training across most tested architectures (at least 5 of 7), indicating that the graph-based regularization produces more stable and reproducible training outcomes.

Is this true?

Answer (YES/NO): YES